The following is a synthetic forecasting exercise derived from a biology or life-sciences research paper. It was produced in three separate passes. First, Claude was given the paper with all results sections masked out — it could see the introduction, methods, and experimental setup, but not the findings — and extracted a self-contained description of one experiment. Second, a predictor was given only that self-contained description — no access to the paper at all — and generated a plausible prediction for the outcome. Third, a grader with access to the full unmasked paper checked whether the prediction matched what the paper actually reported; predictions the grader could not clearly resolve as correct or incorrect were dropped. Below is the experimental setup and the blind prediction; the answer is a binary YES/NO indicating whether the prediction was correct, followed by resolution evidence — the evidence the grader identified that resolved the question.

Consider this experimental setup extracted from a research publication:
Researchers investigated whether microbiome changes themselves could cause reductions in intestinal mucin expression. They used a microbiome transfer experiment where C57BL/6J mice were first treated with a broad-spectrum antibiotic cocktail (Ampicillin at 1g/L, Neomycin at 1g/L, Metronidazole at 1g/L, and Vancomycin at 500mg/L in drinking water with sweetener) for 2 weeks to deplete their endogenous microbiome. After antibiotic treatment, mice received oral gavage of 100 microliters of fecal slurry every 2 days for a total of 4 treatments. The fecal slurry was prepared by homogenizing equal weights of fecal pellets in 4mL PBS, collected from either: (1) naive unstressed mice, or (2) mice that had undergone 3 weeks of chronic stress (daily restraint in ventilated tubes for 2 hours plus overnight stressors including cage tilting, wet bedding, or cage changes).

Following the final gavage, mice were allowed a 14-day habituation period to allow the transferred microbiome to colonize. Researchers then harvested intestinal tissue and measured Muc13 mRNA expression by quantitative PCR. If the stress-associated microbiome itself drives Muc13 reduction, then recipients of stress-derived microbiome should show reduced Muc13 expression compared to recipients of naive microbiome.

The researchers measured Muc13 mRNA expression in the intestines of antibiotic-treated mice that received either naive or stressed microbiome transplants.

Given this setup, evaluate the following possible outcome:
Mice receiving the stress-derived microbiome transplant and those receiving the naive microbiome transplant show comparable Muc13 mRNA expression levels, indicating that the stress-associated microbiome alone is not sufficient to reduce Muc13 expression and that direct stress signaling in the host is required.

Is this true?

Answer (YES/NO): YES